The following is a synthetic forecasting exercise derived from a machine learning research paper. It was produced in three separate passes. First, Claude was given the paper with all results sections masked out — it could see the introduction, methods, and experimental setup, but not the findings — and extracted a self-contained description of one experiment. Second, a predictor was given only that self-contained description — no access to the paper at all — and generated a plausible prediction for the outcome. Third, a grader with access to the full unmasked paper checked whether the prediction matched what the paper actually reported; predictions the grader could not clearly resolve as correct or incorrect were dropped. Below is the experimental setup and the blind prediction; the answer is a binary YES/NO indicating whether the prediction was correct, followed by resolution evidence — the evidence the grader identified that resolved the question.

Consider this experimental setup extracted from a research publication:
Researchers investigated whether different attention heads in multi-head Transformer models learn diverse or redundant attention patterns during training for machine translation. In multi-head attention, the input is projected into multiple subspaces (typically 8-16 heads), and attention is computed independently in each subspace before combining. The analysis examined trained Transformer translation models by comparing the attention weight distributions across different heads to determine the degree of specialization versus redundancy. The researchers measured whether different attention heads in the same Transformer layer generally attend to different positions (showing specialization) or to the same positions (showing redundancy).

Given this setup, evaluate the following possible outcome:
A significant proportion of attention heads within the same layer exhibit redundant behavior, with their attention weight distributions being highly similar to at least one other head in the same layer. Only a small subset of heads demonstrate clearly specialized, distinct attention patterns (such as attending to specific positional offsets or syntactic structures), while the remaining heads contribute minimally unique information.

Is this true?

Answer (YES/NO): YES